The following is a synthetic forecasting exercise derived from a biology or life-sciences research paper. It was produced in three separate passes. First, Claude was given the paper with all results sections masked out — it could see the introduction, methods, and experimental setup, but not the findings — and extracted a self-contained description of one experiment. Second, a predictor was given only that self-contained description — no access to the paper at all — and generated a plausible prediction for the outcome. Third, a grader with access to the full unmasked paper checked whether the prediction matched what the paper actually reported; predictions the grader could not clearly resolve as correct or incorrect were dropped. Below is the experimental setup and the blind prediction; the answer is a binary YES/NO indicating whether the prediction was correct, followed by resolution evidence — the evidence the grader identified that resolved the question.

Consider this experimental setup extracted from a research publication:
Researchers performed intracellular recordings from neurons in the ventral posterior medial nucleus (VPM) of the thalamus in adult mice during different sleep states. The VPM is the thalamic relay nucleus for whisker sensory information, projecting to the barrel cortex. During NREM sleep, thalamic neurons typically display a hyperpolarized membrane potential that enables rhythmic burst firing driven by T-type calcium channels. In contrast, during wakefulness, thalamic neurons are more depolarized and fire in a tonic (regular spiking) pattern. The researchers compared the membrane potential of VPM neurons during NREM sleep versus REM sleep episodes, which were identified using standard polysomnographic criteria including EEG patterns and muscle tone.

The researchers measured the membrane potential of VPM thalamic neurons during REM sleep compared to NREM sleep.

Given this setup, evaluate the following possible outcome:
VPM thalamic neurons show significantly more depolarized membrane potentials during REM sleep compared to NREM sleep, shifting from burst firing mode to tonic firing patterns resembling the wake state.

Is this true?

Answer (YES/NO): NO